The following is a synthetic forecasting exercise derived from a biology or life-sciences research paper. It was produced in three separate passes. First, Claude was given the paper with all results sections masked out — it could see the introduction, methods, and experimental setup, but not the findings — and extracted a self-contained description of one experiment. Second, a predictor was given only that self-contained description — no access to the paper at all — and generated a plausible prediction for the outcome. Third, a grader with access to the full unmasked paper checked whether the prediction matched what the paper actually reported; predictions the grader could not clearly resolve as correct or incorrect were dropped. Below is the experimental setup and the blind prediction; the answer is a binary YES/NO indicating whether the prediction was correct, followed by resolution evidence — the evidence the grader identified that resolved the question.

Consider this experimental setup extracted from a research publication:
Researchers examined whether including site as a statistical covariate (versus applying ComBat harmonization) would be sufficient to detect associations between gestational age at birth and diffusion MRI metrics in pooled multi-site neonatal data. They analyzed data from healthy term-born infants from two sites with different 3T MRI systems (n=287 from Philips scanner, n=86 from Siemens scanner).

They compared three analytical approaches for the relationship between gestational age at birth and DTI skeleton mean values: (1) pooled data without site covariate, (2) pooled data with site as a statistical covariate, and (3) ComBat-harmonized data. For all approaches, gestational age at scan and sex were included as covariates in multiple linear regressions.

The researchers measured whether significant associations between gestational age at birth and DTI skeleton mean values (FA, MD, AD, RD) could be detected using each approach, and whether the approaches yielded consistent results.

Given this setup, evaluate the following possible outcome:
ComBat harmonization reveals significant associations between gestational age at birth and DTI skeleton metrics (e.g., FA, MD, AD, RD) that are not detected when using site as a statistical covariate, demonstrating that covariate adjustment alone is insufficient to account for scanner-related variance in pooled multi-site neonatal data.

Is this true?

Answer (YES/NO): NO